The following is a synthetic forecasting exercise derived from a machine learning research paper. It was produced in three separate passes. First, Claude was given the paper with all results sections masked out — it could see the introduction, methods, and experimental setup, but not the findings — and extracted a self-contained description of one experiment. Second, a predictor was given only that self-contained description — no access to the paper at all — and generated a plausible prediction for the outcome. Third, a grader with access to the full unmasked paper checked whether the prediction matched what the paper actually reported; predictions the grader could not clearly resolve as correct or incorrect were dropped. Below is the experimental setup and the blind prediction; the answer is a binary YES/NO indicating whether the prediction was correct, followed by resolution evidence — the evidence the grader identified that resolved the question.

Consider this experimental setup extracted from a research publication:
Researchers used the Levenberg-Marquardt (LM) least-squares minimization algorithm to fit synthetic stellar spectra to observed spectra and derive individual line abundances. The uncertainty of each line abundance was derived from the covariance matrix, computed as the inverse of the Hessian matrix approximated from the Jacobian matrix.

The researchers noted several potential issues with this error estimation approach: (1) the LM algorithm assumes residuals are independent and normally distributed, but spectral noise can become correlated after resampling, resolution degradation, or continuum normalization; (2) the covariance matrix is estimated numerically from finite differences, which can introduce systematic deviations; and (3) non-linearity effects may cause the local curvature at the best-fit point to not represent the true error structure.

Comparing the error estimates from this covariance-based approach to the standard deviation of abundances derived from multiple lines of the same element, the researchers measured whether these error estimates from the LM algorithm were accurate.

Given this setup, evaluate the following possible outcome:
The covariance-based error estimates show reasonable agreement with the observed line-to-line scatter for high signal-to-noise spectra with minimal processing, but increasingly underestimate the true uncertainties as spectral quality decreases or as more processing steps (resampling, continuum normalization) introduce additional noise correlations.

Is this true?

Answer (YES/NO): NO